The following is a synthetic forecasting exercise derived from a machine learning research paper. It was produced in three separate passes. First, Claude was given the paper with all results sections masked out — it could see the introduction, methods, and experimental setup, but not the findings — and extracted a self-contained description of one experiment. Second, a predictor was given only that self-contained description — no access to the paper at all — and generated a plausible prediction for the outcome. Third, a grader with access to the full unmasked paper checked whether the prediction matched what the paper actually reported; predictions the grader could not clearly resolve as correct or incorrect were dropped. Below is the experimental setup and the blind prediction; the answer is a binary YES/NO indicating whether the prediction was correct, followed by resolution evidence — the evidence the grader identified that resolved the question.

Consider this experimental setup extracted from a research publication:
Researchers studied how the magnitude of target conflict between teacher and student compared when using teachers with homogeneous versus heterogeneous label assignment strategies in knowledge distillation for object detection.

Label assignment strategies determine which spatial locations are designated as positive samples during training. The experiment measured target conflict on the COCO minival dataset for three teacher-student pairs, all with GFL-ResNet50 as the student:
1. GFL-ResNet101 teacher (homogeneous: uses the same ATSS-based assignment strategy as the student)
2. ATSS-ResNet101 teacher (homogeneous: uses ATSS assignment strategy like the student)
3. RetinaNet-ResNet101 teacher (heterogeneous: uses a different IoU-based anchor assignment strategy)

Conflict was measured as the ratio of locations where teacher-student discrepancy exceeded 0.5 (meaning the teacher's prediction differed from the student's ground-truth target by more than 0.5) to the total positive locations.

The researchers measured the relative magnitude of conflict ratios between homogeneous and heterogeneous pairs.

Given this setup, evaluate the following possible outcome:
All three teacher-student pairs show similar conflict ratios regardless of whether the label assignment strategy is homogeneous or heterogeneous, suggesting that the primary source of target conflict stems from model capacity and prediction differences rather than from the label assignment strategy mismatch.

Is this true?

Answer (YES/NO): NO